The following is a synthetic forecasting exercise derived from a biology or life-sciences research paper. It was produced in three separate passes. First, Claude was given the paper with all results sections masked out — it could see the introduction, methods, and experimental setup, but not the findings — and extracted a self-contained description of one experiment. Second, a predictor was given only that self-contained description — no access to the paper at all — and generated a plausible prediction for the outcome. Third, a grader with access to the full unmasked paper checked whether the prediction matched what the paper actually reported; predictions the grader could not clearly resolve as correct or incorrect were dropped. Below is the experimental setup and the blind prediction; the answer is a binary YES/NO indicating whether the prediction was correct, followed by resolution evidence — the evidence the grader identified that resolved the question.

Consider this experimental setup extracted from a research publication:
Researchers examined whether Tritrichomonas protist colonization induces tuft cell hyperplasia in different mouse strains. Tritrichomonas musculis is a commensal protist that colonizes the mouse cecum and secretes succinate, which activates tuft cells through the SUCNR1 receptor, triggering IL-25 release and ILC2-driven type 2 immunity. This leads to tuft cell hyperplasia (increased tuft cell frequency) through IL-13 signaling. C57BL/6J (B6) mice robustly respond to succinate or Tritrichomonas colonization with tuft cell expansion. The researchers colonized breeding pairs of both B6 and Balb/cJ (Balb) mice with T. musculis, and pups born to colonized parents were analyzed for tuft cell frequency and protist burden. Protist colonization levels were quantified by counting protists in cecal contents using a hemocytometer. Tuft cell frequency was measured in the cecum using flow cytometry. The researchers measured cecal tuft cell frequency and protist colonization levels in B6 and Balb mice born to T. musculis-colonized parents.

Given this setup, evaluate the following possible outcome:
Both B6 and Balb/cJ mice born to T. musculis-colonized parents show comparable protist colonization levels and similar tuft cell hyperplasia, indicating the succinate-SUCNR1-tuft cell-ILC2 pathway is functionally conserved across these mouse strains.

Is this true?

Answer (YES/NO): NO